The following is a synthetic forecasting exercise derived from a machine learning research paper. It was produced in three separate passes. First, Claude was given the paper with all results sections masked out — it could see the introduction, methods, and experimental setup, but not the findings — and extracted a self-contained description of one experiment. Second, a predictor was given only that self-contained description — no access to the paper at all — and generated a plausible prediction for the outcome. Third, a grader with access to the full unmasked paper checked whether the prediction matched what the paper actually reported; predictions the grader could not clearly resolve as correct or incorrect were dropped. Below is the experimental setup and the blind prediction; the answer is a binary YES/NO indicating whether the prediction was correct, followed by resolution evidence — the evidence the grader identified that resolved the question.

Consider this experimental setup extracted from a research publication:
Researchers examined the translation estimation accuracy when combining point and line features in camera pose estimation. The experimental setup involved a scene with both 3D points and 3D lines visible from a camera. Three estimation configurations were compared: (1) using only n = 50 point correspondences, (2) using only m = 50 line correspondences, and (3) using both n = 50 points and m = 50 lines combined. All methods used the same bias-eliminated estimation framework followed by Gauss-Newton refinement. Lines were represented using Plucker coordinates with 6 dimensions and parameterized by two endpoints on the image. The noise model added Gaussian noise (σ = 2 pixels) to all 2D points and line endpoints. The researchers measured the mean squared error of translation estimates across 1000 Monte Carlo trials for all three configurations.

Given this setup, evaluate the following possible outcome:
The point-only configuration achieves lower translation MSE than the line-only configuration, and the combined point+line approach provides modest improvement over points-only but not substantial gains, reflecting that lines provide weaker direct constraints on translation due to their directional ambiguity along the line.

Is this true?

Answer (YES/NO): NO